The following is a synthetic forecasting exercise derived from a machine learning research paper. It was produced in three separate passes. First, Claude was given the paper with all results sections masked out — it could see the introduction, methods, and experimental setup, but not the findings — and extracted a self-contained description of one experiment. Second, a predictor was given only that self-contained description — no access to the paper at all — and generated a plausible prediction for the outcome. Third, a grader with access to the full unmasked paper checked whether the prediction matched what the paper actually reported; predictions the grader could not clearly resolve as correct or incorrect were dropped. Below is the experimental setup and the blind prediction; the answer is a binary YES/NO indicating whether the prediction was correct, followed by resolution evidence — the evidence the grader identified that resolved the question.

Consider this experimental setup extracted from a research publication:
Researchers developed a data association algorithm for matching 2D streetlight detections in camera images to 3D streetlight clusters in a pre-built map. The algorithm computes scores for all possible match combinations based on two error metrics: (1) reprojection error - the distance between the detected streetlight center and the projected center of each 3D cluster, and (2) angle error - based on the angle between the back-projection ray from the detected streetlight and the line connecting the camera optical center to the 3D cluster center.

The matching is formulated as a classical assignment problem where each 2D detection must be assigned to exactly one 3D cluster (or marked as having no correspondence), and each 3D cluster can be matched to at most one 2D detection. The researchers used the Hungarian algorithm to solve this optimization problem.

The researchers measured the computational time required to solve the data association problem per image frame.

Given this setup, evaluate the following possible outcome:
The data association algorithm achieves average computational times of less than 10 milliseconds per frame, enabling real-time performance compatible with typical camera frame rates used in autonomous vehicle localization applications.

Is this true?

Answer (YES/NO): YES